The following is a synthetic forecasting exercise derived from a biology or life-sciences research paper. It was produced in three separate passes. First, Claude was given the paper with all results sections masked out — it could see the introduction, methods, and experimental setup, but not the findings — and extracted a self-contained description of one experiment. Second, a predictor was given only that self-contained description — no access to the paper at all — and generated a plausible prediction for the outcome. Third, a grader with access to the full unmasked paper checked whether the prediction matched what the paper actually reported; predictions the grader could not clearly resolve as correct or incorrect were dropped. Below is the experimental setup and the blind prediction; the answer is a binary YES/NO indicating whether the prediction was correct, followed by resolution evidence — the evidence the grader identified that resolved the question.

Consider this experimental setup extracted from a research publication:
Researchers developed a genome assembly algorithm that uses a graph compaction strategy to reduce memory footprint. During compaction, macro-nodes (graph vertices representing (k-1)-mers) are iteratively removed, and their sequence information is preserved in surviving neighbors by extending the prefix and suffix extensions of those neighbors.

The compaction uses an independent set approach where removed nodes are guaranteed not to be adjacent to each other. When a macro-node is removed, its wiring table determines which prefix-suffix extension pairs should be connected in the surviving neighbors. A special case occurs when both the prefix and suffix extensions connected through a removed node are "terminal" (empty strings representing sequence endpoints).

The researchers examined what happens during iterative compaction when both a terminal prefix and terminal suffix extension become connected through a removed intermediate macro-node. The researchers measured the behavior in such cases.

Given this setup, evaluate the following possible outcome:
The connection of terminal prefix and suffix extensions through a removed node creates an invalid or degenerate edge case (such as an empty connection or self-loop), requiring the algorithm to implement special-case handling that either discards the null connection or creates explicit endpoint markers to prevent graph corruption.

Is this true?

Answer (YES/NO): NO